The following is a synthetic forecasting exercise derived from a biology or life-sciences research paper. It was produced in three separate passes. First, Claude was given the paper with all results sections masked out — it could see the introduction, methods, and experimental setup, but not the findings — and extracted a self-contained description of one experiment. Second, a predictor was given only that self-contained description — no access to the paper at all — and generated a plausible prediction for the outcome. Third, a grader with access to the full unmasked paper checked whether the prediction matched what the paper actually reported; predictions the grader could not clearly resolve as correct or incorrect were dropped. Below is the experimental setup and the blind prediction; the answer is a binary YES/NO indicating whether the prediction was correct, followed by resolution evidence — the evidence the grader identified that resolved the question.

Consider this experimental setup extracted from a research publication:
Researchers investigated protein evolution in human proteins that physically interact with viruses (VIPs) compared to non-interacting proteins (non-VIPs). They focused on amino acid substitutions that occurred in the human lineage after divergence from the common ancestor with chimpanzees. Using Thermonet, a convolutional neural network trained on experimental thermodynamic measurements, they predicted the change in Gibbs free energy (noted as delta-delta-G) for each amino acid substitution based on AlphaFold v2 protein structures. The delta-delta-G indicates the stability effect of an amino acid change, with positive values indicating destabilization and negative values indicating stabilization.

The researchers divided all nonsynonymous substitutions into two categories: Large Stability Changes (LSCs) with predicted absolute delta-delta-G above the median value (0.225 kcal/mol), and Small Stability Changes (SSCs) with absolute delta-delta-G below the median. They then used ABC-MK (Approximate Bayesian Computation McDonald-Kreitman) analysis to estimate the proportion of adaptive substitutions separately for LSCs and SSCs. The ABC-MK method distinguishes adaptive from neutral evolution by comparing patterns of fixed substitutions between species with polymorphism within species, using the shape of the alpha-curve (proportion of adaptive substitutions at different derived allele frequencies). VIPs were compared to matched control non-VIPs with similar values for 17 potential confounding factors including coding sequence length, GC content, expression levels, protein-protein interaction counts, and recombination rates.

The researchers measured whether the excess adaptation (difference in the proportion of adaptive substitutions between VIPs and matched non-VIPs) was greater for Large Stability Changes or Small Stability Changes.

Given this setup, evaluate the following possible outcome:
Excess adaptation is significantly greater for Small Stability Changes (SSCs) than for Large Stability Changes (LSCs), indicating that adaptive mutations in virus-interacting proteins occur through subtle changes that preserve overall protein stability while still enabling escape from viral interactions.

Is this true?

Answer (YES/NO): NO